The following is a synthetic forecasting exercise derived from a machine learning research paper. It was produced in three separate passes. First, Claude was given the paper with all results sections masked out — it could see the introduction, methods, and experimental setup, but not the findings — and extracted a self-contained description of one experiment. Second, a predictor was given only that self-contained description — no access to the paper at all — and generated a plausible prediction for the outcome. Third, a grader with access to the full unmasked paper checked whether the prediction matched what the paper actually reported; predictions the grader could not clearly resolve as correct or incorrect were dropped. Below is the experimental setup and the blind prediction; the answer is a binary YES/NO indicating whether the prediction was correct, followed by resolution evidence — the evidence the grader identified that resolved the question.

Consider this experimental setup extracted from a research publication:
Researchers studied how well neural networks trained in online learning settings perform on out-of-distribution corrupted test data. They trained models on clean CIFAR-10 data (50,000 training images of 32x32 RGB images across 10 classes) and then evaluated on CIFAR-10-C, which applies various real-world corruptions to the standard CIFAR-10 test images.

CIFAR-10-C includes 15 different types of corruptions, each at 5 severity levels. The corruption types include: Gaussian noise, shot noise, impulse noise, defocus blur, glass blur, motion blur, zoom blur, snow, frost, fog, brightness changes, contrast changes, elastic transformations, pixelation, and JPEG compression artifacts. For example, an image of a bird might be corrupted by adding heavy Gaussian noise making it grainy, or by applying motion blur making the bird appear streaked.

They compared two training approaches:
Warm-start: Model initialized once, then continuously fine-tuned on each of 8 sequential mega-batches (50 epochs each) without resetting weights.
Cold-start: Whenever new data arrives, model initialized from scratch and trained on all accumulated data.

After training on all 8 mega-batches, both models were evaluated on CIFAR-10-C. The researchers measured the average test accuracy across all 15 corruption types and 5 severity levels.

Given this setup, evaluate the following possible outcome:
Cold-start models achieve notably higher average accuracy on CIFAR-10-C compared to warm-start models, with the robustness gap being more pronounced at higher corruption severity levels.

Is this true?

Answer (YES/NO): NO